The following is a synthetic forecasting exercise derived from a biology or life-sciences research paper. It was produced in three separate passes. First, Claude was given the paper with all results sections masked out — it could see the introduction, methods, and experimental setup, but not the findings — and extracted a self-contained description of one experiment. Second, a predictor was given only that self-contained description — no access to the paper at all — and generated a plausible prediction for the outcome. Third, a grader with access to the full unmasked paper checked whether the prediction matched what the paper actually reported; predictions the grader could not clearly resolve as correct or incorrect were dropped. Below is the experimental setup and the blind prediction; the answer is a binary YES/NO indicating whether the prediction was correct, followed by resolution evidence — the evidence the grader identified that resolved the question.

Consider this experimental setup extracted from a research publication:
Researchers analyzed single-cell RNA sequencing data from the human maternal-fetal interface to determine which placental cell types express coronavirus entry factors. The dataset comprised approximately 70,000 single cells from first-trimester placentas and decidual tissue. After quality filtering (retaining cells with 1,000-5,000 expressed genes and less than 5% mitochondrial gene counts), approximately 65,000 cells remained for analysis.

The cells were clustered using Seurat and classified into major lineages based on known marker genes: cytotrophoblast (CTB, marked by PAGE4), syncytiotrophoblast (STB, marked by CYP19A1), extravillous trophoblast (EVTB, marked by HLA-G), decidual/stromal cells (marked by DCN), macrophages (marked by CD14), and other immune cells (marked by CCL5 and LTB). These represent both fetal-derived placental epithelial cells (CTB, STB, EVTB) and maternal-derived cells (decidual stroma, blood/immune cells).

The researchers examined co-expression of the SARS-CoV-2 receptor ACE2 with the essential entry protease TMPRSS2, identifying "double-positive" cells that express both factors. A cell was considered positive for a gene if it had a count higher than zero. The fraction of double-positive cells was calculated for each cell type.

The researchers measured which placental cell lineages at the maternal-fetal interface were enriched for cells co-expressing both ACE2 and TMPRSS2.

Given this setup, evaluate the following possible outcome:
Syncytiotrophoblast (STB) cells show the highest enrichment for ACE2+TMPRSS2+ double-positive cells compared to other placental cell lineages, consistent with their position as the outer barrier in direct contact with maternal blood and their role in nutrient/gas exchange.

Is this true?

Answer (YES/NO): NO